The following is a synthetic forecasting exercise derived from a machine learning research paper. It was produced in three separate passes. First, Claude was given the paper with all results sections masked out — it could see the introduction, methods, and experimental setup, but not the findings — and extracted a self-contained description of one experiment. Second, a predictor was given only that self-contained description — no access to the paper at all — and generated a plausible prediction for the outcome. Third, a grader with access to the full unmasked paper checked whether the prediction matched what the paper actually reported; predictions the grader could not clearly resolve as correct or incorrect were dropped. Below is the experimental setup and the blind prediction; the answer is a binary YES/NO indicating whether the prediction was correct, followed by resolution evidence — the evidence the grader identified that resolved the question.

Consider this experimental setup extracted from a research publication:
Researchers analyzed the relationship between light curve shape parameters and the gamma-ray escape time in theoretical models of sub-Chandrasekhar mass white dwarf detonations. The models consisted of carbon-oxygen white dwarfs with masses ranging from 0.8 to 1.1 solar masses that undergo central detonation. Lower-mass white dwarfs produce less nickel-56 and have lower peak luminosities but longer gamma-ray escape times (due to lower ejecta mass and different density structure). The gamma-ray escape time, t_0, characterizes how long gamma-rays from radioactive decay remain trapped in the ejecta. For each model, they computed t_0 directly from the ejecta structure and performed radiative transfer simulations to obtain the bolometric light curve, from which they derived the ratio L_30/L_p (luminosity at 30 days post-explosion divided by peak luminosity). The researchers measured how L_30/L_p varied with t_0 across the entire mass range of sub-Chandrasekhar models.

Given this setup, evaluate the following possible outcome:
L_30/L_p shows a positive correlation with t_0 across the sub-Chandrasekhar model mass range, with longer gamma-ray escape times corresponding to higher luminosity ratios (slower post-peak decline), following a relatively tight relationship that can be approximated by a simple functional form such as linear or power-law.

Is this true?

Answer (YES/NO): NO